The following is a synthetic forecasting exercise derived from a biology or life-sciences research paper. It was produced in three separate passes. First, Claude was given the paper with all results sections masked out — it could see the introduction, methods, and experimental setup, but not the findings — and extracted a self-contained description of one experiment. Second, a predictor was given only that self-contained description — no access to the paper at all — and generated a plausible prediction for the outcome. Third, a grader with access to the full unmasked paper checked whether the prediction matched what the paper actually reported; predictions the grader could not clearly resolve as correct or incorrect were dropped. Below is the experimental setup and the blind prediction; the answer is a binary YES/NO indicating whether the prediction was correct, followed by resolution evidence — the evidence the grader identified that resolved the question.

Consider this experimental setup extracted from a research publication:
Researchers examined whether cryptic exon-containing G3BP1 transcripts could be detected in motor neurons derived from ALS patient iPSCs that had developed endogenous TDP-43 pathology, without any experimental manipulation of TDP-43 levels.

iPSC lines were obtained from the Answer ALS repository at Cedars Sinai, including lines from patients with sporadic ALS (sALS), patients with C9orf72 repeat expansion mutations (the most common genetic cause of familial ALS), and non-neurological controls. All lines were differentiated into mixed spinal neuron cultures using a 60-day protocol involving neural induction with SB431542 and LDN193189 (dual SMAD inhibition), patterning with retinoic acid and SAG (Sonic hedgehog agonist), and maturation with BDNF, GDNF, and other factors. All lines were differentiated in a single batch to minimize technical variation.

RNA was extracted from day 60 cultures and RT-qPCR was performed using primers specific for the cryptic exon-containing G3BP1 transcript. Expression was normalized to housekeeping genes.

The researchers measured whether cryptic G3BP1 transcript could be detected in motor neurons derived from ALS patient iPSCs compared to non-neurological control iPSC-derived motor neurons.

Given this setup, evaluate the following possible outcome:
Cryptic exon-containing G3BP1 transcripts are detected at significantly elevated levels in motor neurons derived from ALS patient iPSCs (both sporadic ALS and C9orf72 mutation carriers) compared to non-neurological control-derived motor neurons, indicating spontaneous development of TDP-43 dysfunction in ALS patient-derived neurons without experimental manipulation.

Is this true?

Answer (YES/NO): NO